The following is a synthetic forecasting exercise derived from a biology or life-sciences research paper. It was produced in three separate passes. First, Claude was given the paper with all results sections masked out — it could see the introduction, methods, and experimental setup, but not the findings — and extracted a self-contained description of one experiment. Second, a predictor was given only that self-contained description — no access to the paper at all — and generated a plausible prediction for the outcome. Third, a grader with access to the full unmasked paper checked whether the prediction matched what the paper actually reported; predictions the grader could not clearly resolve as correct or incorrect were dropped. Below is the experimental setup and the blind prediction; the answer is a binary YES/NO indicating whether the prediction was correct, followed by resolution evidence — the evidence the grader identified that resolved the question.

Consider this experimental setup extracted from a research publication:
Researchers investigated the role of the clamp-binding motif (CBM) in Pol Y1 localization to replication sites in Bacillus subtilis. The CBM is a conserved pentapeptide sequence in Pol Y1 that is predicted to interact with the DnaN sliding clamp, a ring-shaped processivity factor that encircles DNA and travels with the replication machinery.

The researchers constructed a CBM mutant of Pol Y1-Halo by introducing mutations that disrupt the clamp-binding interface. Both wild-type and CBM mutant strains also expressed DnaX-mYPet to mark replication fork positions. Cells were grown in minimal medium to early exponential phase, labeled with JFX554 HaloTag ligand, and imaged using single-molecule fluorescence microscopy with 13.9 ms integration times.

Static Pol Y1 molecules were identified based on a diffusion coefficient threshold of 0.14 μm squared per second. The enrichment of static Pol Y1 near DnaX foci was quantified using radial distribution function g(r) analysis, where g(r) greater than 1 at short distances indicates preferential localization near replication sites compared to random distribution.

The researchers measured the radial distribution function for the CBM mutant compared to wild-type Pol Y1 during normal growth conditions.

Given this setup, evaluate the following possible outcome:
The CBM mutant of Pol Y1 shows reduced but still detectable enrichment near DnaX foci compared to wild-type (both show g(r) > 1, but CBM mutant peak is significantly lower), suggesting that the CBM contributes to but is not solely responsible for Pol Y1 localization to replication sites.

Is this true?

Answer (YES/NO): NO